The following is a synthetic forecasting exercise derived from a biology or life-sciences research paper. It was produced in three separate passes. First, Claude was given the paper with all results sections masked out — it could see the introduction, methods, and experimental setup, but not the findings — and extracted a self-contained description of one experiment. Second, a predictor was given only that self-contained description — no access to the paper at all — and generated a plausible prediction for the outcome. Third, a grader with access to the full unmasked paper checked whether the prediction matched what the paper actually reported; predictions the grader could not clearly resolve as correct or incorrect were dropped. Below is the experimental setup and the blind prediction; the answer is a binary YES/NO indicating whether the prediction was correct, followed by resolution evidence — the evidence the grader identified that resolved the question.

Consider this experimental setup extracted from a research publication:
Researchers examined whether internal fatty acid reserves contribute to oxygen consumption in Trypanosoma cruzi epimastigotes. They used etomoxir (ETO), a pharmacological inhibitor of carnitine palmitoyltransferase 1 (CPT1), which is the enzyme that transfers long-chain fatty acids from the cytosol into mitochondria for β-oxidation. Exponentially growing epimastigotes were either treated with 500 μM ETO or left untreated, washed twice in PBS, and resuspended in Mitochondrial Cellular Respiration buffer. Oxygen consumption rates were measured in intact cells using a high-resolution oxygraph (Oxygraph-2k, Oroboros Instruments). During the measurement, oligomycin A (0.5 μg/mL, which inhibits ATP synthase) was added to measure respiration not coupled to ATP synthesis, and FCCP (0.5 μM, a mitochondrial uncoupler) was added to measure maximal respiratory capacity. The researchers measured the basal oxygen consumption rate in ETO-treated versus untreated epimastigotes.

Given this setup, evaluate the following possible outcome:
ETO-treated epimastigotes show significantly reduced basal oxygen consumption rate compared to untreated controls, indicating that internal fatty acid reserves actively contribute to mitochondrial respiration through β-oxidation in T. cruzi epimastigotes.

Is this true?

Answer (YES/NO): YES